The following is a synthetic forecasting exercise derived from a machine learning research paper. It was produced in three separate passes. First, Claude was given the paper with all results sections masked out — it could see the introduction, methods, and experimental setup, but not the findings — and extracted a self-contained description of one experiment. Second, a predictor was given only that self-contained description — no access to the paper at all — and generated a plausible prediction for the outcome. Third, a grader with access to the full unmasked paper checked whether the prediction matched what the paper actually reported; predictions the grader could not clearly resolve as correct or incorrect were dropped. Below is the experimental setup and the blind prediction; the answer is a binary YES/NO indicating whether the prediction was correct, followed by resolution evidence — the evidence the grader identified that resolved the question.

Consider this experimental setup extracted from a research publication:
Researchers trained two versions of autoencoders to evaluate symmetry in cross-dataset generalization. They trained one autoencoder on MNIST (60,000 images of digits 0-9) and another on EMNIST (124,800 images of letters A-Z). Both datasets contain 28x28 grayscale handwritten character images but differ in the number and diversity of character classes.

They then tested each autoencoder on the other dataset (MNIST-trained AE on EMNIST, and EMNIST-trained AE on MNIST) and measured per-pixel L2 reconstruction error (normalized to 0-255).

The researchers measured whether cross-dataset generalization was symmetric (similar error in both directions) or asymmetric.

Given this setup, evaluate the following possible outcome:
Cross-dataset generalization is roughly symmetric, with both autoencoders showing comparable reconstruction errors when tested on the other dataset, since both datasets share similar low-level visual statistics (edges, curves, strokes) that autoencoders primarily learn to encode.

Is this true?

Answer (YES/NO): NO